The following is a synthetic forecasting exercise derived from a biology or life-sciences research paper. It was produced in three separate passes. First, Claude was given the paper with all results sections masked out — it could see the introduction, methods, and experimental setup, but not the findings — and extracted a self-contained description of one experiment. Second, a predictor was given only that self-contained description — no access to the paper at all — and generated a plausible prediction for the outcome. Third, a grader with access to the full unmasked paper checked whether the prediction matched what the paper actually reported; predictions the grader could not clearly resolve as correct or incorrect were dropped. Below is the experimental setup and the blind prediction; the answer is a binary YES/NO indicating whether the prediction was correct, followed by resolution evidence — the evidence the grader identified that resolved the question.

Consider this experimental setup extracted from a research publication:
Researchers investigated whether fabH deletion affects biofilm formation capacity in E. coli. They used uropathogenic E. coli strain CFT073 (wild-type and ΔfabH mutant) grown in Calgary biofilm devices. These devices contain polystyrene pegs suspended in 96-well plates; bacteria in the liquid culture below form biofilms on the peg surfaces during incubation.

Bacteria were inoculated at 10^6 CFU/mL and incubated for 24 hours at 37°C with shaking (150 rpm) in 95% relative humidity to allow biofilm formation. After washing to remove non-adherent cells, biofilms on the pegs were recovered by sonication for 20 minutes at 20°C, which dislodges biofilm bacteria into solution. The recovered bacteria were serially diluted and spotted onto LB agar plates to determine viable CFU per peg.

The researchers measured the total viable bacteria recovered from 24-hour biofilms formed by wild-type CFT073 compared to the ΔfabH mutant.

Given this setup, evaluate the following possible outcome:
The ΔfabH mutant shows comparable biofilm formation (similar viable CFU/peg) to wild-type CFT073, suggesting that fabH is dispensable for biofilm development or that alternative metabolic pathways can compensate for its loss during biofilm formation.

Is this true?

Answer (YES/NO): YES